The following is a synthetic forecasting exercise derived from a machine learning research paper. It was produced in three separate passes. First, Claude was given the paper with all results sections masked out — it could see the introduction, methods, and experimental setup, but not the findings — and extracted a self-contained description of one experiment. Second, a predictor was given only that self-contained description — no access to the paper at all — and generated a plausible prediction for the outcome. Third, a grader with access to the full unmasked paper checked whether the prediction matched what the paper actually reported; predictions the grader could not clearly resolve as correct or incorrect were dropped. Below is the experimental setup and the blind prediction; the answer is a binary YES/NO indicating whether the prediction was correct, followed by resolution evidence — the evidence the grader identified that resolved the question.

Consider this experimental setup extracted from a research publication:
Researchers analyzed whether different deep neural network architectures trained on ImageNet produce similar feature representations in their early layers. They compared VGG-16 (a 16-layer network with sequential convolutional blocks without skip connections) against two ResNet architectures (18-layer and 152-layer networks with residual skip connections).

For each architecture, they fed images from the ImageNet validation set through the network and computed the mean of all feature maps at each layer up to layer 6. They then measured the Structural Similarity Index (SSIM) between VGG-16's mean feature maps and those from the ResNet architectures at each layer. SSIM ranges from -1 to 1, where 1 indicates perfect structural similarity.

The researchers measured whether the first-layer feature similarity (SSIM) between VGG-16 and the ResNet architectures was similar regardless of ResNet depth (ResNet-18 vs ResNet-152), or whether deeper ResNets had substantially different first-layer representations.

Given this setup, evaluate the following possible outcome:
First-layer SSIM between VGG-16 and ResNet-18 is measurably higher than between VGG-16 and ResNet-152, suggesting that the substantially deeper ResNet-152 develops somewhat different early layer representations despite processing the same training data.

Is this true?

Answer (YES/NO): NO